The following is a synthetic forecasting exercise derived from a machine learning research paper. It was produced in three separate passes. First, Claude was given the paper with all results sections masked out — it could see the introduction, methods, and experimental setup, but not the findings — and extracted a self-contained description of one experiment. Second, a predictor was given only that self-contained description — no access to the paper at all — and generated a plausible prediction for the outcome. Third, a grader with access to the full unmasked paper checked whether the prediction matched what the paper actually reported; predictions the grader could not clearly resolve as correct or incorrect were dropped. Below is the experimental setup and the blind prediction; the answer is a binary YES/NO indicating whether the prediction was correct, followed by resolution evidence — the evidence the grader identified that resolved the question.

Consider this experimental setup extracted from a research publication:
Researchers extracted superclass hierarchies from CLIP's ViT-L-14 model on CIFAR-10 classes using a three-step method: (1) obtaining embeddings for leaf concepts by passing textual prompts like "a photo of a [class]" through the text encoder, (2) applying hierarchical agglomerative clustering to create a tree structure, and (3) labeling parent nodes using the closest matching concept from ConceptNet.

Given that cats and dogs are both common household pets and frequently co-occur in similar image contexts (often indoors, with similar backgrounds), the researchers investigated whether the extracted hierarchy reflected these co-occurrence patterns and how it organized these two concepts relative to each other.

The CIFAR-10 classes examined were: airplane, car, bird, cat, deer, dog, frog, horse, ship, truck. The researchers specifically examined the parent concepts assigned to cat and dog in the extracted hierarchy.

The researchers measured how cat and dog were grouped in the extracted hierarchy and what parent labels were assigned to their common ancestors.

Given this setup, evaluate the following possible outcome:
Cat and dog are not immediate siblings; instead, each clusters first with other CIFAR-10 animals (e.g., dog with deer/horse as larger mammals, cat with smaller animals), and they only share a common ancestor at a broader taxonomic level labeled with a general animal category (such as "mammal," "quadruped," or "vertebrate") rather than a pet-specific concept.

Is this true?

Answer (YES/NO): NO